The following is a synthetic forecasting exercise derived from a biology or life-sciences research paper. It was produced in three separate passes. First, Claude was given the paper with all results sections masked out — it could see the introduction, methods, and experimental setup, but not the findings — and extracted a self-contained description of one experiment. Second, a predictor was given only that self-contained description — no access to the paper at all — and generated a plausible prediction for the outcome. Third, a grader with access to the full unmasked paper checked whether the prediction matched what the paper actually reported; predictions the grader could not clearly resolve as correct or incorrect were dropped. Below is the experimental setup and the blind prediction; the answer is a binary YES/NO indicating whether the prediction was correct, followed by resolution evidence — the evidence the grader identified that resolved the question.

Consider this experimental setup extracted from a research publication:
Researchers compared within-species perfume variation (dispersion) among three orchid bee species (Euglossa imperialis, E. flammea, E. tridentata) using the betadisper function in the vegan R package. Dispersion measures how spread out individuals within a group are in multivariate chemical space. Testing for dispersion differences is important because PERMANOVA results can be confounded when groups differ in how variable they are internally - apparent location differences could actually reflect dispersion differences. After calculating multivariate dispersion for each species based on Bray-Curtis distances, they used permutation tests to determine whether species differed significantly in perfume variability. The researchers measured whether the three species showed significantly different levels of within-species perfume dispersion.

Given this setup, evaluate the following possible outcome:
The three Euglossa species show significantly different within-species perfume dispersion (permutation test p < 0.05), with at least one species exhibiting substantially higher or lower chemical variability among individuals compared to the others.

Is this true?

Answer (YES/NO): YES